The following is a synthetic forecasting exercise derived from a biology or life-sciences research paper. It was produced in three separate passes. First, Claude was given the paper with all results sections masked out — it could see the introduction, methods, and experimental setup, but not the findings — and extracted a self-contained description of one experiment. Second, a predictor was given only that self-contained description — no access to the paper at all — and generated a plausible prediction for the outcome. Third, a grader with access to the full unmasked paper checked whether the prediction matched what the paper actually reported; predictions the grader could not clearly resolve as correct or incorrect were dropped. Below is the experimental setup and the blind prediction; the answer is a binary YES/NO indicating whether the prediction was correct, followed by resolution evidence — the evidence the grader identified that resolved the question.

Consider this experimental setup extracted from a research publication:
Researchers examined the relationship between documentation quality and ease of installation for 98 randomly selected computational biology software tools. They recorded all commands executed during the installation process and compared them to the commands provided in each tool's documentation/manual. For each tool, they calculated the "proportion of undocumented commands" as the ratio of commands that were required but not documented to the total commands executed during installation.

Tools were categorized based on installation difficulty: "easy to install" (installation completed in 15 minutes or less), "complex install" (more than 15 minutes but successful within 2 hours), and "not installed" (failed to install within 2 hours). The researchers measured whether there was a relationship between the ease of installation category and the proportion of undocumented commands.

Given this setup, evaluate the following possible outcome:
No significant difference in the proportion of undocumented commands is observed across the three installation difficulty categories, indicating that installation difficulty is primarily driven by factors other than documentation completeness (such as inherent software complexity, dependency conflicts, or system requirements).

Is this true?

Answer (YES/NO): NO